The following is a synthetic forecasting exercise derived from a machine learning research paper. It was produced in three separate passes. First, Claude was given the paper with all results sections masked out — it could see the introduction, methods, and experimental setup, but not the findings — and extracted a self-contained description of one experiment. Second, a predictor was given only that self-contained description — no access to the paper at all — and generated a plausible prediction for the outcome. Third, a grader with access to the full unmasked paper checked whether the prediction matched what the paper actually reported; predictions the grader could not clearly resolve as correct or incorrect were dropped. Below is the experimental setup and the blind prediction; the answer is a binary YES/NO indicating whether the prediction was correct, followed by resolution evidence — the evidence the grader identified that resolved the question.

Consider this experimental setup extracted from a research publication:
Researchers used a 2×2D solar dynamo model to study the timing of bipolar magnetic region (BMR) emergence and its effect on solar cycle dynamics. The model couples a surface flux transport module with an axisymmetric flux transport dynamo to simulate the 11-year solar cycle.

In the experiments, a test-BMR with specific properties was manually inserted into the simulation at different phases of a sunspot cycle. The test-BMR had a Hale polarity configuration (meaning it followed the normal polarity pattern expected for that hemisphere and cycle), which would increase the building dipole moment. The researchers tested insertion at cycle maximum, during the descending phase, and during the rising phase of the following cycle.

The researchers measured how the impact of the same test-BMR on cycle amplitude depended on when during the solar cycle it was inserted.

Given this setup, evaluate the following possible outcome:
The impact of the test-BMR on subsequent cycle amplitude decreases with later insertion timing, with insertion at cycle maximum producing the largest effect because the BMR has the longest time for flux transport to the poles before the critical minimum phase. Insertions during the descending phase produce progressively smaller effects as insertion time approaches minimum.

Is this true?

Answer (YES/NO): YES